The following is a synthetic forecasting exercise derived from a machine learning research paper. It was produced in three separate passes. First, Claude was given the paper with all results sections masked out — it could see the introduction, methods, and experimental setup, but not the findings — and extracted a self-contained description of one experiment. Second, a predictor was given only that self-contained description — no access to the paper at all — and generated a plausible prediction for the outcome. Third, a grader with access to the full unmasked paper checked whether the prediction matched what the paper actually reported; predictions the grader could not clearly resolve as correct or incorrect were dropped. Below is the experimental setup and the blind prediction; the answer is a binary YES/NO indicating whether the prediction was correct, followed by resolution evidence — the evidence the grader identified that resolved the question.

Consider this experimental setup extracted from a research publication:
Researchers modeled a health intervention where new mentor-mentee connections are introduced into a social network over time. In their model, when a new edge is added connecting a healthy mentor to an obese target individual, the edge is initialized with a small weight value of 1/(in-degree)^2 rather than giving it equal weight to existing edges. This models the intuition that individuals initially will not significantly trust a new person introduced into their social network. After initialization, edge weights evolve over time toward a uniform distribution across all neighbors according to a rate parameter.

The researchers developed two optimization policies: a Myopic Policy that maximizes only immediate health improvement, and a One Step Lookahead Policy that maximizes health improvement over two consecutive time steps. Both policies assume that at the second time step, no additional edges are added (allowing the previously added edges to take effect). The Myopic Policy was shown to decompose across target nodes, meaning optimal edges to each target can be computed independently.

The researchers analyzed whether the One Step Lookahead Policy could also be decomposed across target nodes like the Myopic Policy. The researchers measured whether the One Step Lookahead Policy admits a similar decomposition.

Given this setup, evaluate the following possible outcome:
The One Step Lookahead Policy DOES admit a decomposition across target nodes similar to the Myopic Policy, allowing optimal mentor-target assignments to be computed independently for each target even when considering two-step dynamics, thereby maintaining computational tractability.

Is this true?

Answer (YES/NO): YES